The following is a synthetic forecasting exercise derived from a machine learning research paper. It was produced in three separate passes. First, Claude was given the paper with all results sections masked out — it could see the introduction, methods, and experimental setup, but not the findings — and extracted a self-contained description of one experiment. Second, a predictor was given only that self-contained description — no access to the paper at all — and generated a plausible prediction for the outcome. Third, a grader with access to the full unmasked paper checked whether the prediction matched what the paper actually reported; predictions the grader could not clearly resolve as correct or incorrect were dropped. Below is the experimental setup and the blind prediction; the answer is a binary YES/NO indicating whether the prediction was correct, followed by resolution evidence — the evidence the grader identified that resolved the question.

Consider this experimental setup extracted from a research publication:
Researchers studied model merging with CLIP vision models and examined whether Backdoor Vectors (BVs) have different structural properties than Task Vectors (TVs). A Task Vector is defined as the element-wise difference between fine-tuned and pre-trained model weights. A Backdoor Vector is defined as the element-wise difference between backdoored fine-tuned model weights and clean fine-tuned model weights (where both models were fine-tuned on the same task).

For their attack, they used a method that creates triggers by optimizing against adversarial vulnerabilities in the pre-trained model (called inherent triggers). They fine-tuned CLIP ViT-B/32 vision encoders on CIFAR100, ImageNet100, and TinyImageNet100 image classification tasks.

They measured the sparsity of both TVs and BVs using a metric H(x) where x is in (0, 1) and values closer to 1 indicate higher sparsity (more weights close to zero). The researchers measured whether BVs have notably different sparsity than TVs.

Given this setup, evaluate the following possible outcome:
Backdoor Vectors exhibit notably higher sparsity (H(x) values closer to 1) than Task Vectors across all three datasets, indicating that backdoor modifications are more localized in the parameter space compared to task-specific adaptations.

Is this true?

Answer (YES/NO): NO